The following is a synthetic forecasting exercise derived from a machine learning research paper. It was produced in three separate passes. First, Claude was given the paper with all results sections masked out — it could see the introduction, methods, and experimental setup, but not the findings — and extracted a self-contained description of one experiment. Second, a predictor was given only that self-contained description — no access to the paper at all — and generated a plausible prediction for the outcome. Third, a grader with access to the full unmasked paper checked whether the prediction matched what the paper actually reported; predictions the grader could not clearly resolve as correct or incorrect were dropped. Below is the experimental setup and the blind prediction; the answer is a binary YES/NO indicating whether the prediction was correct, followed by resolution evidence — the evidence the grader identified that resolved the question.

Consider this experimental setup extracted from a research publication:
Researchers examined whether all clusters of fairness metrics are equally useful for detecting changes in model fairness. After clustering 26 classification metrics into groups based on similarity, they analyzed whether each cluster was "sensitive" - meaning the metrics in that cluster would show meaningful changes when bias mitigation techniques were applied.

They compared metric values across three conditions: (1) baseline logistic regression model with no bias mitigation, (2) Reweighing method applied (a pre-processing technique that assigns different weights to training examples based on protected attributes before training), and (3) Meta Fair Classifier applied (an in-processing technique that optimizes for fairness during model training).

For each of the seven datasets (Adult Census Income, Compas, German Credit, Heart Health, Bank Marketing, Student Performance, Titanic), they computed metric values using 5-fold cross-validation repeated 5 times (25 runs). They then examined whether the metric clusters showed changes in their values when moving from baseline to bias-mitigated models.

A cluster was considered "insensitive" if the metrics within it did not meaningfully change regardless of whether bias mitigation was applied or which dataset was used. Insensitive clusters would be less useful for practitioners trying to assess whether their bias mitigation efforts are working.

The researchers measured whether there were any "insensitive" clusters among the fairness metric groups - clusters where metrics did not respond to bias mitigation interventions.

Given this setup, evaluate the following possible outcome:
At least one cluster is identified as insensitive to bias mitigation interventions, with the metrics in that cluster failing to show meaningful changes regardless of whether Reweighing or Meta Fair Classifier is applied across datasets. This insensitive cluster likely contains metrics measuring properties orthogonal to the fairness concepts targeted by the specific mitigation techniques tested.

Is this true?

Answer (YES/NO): YES